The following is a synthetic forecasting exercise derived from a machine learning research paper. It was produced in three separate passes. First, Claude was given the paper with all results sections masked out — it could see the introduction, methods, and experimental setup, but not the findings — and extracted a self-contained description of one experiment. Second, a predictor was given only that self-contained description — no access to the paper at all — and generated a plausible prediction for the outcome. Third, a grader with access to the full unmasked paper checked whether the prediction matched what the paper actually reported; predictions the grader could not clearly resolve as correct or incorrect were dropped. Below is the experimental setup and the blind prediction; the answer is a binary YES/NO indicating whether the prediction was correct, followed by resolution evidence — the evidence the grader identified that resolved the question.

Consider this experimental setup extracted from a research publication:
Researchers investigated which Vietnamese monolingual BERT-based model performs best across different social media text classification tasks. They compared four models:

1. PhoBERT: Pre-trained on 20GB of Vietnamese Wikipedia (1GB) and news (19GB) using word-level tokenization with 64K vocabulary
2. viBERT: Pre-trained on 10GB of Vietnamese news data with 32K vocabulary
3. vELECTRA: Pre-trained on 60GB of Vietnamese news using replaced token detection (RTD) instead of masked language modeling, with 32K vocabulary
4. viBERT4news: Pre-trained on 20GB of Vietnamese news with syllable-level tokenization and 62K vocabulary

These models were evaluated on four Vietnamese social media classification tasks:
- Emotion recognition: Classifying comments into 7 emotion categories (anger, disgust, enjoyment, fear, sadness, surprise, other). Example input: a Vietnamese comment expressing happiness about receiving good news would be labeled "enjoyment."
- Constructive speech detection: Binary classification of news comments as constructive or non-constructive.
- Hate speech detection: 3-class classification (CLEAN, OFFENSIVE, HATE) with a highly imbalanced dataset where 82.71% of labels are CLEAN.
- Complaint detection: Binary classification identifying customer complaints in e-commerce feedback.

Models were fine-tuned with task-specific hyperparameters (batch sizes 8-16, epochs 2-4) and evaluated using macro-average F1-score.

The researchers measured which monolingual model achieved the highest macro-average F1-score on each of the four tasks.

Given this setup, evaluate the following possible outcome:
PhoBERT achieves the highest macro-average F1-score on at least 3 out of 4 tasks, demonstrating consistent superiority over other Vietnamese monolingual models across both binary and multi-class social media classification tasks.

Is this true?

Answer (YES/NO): NO